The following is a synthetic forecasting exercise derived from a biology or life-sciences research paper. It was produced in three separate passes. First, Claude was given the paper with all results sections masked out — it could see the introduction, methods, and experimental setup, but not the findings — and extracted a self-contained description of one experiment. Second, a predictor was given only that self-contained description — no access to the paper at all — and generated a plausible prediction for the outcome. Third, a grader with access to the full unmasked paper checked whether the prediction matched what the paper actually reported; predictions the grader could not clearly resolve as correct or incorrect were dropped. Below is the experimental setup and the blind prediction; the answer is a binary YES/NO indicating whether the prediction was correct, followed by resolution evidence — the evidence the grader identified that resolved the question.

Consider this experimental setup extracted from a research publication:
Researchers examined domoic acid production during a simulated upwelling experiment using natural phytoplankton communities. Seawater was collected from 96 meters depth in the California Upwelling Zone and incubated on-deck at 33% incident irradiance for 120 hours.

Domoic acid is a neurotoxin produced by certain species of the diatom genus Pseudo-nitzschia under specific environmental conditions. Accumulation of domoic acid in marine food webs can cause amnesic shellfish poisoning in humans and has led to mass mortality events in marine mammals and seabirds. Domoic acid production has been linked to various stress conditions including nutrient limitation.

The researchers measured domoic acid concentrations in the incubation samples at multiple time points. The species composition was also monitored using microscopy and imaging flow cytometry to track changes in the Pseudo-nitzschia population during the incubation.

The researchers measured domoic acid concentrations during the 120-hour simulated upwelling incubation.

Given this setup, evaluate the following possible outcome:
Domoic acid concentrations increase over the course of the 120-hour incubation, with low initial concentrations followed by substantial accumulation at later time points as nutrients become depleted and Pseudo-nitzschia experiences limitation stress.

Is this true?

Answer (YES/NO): NO